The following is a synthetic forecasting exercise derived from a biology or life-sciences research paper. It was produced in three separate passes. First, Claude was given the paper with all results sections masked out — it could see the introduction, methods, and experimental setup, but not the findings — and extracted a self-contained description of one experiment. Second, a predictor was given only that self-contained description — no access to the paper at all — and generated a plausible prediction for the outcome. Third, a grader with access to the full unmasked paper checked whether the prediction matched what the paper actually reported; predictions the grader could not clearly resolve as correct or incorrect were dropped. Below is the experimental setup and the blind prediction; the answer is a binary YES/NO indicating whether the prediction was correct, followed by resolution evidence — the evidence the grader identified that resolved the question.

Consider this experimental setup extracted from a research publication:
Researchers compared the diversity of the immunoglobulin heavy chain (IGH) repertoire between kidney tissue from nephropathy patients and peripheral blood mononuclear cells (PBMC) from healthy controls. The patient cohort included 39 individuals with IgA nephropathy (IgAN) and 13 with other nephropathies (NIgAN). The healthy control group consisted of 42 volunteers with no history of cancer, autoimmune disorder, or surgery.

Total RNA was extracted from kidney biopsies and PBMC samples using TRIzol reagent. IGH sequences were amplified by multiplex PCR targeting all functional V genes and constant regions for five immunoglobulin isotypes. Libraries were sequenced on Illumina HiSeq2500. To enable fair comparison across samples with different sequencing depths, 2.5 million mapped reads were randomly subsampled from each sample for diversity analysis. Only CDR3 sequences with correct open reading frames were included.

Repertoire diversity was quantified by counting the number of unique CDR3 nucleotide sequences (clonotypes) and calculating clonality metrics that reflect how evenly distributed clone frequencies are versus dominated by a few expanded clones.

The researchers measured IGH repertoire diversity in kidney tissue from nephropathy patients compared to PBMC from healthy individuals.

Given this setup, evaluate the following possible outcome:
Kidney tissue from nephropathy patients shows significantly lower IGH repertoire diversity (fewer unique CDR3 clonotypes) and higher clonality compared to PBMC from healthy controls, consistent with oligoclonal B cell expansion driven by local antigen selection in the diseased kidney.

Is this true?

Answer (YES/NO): YES